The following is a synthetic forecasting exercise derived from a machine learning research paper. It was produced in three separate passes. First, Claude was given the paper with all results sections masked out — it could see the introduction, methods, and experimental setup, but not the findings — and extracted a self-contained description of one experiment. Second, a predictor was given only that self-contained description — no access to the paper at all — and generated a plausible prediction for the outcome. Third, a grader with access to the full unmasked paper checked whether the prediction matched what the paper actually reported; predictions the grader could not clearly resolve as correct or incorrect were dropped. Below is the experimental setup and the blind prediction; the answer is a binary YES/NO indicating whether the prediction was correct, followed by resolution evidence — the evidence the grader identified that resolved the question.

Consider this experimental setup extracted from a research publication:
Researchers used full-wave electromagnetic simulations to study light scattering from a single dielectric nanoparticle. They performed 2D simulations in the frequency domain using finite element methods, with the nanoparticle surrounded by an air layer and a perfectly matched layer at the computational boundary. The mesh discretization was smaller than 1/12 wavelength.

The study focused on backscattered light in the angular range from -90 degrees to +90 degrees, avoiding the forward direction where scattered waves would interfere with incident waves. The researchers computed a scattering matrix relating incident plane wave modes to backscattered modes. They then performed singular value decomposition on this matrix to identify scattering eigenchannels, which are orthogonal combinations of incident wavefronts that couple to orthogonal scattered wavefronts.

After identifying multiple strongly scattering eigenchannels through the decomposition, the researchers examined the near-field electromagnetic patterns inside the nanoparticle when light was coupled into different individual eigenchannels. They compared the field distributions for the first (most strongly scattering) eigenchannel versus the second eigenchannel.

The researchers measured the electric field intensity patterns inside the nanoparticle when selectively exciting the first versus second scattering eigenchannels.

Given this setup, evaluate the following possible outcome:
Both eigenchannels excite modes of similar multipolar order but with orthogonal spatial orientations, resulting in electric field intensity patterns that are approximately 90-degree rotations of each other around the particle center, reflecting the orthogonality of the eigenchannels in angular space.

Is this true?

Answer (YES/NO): NO